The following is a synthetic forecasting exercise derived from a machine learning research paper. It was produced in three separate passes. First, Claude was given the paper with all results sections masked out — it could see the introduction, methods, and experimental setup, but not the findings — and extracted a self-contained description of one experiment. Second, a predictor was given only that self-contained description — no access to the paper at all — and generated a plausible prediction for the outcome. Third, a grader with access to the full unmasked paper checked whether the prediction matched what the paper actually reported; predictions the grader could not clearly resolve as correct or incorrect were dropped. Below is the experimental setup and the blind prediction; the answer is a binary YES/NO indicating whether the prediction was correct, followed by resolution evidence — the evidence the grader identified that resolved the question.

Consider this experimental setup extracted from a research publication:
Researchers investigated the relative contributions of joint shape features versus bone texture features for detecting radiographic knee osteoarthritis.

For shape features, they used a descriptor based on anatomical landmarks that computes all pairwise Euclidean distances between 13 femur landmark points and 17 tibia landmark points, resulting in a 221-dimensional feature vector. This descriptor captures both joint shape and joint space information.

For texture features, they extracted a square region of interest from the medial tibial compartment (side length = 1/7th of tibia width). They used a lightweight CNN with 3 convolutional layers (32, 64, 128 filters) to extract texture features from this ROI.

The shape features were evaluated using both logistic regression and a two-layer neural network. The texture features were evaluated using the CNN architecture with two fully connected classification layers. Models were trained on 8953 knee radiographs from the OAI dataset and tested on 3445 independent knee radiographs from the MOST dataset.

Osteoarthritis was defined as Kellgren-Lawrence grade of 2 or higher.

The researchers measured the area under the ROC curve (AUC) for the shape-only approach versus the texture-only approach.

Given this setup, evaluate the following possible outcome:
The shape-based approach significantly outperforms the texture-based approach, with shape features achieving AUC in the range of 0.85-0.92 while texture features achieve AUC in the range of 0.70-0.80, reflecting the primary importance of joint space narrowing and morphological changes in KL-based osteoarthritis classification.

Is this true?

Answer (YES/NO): NO